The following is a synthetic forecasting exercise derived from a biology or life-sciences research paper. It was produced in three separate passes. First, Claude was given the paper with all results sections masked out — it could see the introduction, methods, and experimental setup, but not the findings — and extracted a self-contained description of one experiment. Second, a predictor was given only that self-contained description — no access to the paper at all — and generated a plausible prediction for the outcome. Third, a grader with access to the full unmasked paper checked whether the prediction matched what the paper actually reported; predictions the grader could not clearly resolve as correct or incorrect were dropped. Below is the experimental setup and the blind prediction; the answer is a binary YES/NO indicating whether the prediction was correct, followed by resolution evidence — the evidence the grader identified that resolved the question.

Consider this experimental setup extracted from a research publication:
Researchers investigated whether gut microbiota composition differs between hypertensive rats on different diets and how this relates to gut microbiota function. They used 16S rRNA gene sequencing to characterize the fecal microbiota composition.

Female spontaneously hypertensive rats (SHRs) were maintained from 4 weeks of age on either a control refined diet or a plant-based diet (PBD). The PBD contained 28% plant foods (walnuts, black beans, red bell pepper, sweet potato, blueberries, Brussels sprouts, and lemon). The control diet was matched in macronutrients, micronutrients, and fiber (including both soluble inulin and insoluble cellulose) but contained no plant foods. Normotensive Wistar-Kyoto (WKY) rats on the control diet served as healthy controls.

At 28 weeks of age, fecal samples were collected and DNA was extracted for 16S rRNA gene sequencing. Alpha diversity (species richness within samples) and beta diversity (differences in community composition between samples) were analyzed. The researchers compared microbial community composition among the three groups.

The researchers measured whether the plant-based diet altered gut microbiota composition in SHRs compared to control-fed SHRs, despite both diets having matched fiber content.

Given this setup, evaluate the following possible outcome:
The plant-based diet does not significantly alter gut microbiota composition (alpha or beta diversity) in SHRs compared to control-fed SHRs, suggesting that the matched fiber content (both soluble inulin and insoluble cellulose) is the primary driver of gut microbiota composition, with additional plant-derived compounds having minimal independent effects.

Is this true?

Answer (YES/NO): NO